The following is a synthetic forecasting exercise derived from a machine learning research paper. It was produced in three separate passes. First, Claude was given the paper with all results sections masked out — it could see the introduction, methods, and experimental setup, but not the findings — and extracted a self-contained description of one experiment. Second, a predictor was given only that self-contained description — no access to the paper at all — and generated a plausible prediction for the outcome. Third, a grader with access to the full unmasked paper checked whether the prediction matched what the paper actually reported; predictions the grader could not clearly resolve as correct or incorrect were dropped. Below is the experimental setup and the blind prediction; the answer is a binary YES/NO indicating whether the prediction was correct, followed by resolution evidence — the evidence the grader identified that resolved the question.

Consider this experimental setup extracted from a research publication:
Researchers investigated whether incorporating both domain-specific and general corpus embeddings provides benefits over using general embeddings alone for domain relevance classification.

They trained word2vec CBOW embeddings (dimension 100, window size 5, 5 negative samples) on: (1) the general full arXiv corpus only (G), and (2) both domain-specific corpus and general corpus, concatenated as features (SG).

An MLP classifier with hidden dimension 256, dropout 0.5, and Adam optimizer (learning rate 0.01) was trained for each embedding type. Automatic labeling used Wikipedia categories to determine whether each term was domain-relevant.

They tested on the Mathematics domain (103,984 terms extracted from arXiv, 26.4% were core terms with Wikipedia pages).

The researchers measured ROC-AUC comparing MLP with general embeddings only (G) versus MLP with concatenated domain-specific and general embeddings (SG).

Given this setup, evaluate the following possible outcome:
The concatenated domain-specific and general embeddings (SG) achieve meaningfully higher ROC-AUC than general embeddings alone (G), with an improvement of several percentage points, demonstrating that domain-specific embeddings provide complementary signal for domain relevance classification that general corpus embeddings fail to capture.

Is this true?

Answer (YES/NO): NO